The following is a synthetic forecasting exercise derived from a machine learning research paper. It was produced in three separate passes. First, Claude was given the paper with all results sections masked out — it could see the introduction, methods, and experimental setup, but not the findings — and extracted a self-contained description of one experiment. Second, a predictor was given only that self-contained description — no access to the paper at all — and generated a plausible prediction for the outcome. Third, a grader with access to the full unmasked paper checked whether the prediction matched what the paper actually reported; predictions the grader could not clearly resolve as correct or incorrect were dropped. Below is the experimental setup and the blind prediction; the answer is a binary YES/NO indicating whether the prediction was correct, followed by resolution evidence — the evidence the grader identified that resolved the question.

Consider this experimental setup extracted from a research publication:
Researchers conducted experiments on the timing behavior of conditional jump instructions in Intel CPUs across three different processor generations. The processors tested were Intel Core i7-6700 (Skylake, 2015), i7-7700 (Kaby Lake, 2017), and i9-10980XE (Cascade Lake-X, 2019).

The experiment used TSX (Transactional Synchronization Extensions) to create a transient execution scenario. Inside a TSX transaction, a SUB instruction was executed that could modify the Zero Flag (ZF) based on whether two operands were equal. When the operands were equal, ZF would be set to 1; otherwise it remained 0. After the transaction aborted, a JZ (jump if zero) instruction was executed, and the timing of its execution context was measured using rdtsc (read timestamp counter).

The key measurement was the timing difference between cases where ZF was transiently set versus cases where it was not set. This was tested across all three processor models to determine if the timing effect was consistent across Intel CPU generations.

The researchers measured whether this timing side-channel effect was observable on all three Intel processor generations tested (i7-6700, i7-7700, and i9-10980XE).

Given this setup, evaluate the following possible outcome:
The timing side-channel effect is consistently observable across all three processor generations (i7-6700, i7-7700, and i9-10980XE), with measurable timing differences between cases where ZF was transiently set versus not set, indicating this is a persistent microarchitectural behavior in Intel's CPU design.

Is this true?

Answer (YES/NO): YES